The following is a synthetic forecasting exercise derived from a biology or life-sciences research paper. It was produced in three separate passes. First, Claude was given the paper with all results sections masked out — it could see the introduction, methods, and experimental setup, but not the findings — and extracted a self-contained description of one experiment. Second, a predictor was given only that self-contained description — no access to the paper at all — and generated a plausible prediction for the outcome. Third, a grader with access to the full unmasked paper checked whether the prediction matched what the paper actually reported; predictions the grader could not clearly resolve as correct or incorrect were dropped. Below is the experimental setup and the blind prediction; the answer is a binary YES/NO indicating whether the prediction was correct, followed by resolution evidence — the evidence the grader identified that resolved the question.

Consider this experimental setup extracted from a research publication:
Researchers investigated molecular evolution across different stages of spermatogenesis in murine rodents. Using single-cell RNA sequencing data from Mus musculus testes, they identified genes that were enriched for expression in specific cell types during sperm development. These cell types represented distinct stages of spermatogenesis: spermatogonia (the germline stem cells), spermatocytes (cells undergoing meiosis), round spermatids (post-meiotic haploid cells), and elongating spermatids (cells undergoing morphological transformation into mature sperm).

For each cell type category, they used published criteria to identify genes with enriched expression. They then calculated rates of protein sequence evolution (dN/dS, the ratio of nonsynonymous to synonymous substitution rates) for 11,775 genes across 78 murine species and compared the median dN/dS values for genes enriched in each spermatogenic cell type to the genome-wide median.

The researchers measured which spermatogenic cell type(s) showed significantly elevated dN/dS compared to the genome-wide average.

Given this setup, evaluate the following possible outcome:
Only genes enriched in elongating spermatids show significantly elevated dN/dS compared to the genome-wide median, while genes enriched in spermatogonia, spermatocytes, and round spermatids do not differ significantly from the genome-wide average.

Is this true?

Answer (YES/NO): NO